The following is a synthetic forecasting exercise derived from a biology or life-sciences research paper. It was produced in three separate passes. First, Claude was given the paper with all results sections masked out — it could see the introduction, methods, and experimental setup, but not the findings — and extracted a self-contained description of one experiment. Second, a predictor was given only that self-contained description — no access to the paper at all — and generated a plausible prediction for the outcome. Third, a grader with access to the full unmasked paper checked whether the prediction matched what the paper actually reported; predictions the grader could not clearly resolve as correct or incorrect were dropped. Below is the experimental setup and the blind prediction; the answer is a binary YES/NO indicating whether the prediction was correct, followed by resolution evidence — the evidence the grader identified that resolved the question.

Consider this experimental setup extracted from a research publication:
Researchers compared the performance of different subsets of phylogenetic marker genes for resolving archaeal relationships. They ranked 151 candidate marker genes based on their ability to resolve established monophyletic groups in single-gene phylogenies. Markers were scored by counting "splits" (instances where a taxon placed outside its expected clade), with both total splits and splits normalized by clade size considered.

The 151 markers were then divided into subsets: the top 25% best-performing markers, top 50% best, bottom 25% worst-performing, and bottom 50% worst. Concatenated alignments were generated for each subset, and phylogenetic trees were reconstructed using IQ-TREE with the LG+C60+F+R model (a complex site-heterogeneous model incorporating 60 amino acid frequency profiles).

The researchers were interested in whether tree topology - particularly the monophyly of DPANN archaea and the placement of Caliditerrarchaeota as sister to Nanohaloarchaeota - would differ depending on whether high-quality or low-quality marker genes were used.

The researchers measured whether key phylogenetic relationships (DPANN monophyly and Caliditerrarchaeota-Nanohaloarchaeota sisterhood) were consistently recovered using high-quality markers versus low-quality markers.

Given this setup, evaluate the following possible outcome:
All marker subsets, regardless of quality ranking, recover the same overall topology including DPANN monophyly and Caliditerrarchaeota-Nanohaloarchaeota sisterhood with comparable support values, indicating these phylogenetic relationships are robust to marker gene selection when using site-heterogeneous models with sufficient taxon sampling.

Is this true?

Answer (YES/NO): NO